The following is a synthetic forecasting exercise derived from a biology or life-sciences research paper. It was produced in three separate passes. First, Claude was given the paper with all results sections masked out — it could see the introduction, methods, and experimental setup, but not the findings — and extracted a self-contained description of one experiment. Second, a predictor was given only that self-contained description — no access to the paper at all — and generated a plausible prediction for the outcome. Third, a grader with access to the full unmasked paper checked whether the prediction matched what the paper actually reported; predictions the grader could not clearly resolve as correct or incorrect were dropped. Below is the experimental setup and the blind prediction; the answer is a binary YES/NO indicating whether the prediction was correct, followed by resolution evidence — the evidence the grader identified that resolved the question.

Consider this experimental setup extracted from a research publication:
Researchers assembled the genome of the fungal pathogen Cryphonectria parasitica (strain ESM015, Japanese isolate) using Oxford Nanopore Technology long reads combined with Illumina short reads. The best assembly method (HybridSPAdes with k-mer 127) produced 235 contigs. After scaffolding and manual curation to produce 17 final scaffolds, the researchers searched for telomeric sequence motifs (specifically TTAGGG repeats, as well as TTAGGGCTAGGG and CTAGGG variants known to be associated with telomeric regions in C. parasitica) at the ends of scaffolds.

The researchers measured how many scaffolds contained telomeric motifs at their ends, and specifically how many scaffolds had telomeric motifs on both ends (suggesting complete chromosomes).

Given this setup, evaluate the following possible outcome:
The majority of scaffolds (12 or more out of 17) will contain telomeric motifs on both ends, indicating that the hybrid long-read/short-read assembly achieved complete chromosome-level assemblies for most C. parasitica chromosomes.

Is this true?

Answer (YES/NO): NO